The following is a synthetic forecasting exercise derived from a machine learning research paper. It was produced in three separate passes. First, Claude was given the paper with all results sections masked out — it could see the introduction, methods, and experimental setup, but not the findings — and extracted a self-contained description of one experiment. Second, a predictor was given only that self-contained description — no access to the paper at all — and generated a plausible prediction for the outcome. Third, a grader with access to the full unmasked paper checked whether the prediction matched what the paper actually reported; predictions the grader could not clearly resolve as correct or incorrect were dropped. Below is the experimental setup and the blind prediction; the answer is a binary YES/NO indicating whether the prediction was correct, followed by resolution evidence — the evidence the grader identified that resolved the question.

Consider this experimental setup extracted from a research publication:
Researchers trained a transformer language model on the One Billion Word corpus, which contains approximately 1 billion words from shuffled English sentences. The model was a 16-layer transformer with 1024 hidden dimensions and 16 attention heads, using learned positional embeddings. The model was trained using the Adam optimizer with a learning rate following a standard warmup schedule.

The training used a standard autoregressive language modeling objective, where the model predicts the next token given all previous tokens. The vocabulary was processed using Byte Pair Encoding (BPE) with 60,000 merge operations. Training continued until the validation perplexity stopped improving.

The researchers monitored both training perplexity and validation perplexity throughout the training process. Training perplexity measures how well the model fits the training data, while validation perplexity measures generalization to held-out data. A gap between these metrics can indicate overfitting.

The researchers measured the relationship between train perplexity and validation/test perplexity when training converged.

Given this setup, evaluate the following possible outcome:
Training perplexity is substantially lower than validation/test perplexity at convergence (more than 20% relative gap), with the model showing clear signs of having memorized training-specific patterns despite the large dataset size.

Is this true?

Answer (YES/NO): YES